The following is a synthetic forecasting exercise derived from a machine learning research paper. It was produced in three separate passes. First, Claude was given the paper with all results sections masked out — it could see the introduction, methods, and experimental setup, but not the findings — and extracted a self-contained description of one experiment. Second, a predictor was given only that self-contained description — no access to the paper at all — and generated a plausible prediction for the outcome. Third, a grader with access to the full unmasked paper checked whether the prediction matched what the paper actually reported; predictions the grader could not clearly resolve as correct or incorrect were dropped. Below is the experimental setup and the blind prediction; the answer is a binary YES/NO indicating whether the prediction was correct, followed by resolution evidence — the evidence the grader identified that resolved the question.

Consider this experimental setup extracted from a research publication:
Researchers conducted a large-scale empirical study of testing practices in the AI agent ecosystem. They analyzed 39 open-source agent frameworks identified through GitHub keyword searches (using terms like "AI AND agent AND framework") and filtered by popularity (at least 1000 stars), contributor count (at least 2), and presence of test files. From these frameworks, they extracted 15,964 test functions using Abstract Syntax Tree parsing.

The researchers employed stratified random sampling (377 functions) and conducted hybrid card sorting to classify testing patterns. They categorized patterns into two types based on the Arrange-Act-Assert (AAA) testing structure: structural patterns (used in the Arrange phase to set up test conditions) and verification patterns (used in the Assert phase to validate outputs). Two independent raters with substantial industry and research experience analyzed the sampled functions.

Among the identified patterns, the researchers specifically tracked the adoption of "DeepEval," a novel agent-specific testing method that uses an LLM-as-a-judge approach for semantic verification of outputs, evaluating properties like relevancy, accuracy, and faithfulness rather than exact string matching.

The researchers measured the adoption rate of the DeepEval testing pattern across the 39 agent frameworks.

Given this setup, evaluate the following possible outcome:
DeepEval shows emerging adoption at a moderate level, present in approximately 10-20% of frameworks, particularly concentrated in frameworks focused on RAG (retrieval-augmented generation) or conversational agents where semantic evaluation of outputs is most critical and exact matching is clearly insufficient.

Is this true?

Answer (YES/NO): NO